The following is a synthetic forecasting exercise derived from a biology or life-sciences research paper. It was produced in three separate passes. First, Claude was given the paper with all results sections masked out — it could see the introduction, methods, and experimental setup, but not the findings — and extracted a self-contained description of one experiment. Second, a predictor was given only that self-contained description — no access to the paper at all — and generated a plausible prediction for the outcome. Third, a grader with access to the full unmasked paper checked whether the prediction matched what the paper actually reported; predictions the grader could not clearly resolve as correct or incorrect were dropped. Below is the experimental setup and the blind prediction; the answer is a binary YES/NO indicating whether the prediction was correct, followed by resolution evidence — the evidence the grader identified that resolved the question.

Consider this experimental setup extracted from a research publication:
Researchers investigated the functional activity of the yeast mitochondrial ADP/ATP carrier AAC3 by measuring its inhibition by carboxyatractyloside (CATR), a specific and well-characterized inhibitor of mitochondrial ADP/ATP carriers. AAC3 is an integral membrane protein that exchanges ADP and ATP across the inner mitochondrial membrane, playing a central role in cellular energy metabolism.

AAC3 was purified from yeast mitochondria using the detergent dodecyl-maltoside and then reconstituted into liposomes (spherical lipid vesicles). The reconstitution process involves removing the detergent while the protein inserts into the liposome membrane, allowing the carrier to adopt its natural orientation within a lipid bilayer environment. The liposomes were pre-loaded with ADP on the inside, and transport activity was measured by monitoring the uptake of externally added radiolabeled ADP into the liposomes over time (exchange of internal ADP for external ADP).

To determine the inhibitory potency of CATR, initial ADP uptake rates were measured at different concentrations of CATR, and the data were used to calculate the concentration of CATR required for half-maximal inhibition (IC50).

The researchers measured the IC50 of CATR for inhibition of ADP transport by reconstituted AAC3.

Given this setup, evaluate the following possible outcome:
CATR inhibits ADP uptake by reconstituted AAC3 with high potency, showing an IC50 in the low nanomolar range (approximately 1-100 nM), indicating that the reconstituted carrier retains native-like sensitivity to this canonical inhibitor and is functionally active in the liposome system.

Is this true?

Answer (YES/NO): YES